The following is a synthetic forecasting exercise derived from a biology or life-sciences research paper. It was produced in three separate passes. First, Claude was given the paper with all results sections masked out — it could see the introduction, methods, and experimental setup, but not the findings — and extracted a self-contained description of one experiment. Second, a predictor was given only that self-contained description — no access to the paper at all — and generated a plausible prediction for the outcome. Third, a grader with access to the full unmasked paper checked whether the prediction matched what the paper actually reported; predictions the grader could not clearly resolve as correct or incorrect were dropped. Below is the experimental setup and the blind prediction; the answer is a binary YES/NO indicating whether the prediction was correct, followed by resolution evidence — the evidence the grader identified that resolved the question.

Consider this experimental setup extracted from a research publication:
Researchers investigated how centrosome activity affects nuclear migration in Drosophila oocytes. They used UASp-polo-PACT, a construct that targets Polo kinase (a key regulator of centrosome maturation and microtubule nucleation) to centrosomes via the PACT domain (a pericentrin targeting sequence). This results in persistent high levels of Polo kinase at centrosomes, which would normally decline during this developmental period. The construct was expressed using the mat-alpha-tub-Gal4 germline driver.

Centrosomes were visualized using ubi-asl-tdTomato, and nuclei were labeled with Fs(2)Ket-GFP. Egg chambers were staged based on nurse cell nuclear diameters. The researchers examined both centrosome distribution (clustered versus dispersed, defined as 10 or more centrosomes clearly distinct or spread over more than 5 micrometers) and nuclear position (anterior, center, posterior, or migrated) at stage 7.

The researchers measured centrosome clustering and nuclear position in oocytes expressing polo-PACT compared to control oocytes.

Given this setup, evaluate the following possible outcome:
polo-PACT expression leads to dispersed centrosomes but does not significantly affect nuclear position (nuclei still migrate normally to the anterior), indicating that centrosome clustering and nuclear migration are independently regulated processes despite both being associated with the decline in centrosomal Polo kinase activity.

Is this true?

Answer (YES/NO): NO